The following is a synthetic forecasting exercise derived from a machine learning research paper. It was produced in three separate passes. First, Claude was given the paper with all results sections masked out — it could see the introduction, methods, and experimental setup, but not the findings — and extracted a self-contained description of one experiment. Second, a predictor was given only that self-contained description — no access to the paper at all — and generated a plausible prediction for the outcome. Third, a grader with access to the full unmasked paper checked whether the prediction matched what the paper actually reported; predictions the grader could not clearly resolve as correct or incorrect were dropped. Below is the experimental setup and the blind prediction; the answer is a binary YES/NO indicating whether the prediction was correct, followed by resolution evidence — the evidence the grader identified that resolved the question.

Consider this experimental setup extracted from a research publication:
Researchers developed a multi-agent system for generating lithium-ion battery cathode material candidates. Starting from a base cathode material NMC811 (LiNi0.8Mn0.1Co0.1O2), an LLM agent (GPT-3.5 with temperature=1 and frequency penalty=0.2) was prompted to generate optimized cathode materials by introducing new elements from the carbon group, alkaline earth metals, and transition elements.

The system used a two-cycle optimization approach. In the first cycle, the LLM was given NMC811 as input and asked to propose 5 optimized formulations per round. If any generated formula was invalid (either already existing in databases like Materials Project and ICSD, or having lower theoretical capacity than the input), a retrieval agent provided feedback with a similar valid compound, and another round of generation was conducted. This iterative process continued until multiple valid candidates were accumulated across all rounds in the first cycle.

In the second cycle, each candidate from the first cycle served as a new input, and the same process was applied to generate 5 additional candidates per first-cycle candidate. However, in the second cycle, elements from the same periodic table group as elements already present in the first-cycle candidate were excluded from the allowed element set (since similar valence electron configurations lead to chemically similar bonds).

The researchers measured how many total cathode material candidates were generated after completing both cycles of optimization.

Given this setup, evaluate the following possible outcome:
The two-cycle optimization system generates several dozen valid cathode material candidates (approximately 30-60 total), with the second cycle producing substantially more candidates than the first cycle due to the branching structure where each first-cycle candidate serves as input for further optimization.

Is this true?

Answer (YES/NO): NO